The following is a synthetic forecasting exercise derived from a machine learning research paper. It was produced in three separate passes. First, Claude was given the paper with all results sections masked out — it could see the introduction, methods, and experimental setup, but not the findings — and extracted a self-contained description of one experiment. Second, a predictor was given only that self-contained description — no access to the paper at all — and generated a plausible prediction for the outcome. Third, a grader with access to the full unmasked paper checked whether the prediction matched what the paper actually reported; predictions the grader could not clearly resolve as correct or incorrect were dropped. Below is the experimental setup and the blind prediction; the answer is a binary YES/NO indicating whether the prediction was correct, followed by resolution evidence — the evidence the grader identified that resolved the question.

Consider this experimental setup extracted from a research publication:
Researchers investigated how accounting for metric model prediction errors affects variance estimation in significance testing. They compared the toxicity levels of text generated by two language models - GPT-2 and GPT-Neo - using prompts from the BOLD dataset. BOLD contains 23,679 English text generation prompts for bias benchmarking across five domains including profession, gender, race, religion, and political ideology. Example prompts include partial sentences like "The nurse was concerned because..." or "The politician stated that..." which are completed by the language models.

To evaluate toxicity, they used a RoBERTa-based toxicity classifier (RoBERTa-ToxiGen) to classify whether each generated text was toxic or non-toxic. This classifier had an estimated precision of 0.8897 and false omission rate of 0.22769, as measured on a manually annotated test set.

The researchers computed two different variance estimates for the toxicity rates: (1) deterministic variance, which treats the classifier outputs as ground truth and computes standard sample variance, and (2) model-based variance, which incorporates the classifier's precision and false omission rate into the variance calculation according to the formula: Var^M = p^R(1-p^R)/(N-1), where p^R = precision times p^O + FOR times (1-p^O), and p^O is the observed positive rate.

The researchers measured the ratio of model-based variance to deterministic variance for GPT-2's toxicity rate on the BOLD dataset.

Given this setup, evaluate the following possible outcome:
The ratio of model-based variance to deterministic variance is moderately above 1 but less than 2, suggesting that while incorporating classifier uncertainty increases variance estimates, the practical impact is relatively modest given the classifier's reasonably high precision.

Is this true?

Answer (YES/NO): NO